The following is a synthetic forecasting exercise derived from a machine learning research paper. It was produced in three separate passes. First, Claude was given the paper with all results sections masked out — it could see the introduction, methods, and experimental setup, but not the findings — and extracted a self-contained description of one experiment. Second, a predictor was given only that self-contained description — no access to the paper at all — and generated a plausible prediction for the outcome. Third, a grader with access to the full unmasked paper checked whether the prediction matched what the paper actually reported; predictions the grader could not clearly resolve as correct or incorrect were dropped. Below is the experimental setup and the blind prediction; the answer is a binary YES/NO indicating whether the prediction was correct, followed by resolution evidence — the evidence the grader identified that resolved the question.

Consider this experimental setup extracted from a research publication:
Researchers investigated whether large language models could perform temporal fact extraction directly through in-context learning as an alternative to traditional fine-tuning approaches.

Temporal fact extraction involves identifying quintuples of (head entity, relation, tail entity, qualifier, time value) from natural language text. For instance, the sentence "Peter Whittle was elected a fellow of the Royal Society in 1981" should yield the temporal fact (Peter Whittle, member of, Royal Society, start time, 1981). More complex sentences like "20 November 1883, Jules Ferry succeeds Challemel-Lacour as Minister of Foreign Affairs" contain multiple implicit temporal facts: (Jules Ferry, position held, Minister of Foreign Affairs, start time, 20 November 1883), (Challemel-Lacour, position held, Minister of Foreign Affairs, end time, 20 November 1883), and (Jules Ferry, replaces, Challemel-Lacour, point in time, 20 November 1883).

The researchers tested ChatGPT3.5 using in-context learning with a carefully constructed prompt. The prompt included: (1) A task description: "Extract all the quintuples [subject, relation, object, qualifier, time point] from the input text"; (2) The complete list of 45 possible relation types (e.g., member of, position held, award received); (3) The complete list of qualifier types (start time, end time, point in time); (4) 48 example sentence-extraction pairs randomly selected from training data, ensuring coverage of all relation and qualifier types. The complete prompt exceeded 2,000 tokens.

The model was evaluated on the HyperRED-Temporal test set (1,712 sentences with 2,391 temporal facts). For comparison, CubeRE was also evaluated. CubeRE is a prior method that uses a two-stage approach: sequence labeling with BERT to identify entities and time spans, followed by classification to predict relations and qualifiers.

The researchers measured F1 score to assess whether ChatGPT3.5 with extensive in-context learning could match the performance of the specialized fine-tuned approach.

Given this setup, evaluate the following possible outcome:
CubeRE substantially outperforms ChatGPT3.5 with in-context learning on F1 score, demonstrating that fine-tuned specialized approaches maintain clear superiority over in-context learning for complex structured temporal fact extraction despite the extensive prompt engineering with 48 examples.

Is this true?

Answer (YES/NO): YES